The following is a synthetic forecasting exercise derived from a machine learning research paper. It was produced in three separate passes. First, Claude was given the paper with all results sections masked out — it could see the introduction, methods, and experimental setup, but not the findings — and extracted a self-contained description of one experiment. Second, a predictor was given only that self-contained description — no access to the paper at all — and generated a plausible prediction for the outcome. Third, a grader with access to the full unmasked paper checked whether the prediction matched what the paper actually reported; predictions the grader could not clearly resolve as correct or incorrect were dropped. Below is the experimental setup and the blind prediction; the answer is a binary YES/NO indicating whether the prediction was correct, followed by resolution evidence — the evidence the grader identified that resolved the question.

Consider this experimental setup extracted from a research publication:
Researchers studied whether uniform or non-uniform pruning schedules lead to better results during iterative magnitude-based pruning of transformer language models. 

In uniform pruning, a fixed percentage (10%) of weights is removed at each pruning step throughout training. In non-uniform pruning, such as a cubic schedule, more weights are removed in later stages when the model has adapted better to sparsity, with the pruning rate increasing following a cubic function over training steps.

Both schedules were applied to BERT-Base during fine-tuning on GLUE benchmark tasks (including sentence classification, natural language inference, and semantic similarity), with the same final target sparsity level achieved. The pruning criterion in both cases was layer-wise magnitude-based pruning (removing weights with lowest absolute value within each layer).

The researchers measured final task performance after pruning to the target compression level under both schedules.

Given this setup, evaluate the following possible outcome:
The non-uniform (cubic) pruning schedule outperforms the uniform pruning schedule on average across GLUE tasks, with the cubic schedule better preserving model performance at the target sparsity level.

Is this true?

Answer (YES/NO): NO